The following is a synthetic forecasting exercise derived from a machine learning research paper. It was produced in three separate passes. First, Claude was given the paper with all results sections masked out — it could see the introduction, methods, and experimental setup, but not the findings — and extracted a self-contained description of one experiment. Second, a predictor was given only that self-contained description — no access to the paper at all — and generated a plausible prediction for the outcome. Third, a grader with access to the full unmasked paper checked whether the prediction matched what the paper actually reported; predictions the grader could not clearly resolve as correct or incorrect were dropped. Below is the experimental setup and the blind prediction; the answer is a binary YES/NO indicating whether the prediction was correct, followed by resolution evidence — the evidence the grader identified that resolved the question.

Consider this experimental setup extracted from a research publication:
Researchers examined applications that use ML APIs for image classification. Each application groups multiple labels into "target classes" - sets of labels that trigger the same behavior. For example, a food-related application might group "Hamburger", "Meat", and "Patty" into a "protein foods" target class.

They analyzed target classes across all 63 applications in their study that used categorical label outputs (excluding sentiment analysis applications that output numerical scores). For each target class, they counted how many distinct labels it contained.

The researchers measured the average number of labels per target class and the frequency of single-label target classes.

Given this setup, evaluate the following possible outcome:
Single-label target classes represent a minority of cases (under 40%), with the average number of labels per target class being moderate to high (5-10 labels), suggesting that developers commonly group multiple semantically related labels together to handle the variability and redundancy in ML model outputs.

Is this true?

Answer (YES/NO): NO